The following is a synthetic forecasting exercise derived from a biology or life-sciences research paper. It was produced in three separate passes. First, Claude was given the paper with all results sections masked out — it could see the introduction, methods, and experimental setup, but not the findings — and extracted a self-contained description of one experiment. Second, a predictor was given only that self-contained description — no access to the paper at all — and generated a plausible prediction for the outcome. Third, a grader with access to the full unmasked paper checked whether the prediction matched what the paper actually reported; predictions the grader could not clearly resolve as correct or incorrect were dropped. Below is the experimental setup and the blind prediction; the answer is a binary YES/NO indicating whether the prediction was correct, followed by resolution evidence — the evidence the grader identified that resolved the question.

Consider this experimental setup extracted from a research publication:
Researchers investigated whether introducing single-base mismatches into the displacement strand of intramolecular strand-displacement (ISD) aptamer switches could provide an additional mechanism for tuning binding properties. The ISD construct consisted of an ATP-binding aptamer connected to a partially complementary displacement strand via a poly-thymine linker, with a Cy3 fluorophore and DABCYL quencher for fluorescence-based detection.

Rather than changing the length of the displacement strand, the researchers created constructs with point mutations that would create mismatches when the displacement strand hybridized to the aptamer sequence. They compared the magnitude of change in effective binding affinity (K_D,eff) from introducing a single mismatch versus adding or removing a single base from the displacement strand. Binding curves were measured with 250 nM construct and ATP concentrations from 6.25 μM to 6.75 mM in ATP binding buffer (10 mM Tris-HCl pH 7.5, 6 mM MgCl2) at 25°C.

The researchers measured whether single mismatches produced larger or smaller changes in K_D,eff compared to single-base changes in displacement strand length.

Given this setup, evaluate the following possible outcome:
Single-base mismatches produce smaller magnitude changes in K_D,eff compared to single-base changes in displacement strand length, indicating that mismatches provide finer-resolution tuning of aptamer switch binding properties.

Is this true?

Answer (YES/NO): YES